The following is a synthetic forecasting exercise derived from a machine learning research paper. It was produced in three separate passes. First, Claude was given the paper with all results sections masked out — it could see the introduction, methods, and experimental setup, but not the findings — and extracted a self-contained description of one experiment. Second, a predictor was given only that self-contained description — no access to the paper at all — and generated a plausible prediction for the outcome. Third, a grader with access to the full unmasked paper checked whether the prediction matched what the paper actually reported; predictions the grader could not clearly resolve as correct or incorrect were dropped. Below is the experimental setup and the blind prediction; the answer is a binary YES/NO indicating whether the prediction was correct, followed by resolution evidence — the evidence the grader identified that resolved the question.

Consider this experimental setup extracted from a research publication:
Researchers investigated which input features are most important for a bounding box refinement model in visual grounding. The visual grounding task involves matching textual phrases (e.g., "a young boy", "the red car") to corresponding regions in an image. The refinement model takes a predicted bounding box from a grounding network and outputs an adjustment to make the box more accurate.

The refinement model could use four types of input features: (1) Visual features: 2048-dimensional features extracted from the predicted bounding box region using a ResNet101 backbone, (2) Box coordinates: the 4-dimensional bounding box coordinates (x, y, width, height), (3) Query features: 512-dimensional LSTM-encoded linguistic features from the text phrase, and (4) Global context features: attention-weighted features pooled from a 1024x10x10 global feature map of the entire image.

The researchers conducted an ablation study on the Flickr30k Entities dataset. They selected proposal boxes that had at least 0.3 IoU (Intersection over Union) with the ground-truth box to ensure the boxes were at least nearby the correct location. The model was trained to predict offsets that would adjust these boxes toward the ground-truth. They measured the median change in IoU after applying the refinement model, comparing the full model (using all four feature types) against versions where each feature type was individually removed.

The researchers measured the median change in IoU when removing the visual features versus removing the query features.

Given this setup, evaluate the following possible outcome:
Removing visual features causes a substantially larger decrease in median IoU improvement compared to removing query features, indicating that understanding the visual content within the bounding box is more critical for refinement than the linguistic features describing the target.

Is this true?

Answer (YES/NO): NO